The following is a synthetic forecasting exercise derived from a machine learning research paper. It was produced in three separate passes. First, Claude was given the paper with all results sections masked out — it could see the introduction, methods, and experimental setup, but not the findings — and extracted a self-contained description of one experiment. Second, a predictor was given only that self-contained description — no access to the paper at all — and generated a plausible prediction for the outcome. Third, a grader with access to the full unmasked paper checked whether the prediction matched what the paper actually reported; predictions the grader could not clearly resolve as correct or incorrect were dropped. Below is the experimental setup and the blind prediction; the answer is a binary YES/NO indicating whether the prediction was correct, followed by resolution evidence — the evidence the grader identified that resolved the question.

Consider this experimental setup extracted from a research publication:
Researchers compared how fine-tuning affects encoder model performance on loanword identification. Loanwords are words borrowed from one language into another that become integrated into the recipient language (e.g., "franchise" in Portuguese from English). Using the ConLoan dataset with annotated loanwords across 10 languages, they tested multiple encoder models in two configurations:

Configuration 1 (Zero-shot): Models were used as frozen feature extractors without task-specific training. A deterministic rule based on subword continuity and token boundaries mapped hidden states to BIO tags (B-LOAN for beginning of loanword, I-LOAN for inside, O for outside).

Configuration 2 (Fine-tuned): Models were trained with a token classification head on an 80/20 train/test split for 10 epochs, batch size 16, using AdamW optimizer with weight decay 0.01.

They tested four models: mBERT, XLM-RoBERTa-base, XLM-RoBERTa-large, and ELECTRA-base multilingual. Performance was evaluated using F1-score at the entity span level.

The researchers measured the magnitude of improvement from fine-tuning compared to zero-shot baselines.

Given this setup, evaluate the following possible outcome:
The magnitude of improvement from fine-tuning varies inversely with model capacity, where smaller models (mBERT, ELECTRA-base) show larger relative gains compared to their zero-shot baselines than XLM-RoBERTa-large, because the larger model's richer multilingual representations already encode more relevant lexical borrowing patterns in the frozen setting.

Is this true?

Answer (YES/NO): NO